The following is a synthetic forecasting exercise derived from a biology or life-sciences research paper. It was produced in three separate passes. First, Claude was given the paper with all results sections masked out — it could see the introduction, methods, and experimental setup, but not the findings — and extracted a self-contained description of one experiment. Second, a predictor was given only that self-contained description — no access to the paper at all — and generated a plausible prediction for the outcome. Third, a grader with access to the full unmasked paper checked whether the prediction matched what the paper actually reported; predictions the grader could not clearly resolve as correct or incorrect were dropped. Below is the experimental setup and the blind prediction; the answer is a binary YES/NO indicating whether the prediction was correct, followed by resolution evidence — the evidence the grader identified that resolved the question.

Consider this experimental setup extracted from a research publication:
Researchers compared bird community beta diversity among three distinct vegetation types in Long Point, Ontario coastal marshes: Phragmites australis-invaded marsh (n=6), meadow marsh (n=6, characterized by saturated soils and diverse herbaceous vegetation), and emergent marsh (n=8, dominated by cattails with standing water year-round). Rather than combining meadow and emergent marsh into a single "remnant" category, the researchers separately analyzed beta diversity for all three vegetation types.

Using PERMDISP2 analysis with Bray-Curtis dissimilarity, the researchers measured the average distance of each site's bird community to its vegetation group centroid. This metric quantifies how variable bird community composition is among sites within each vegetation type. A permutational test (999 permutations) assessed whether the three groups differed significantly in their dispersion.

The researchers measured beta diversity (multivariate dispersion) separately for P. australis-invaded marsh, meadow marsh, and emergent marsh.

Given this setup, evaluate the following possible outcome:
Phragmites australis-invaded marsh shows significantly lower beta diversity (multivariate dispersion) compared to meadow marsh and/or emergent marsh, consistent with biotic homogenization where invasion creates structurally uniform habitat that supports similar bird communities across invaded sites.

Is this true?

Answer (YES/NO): YES